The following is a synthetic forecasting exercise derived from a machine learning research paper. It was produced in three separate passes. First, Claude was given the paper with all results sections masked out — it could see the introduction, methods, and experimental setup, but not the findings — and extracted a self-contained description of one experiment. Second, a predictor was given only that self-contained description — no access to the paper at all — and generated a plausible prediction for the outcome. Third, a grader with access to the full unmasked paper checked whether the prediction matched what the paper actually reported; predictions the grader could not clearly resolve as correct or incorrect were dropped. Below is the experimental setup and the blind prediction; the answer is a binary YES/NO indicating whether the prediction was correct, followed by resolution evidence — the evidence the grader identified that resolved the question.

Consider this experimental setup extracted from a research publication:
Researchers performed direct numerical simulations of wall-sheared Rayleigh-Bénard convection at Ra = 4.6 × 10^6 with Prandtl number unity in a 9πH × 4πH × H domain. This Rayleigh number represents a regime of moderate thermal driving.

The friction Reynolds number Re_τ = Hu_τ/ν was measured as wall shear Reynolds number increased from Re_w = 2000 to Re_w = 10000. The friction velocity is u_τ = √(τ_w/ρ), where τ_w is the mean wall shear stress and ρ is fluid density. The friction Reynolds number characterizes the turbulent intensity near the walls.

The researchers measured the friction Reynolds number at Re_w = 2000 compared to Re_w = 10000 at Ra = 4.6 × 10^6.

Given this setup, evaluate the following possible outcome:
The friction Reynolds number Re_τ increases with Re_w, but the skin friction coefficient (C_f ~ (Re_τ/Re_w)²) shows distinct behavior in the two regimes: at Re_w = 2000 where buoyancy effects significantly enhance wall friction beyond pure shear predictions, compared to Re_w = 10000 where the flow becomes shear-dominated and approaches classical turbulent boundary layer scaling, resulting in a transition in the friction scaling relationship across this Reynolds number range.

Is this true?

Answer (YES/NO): YES